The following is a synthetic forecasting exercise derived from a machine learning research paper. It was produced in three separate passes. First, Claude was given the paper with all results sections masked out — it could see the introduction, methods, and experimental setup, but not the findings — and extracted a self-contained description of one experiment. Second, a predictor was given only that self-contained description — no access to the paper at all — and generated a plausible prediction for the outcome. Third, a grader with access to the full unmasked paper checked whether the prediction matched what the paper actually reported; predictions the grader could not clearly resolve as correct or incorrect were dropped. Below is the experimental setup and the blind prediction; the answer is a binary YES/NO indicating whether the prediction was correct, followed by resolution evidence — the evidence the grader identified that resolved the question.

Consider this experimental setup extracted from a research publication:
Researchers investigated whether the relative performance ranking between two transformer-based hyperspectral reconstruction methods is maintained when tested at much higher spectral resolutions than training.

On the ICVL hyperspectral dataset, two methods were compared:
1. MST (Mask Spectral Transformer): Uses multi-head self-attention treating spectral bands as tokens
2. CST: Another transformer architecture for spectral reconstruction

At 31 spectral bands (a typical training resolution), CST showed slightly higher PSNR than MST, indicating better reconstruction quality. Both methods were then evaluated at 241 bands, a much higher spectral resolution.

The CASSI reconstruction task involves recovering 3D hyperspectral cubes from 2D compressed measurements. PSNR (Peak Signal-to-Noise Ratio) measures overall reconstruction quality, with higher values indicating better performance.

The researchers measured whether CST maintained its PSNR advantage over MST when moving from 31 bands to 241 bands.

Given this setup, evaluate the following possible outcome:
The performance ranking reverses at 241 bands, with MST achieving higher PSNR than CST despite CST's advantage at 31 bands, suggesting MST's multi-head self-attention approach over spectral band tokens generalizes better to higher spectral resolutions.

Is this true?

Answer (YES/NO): NO